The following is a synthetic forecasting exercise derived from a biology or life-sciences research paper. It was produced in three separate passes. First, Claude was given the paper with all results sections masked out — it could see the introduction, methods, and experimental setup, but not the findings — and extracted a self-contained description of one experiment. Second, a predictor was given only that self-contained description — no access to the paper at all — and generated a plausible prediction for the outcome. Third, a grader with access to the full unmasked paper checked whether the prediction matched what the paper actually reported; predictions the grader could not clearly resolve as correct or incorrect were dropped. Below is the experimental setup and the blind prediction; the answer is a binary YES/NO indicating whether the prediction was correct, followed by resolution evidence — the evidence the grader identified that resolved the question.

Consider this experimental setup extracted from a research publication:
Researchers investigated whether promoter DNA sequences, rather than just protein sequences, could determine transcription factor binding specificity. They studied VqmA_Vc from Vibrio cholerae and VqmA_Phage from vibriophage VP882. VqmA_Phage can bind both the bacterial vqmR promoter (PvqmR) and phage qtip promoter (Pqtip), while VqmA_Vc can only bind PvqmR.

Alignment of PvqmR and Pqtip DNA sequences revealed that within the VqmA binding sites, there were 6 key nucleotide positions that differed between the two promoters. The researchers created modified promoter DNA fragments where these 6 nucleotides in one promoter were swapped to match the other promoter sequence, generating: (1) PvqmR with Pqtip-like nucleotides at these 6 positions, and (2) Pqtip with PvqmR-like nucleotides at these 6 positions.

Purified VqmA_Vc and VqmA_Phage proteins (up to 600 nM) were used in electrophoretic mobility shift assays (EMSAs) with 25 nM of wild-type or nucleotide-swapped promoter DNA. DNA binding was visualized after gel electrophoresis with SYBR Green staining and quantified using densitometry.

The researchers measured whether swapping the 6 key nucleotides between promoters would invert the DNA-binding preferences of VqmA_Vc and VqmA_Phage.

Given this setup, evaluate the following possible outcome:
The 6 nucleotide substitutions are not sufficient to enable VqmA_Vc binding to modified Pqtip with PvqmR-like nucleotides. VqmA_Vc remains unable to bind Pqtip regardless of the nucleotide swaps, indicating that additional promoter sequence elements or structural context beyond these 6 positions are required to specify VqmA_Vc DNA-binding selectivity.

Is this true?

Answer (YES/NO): NO